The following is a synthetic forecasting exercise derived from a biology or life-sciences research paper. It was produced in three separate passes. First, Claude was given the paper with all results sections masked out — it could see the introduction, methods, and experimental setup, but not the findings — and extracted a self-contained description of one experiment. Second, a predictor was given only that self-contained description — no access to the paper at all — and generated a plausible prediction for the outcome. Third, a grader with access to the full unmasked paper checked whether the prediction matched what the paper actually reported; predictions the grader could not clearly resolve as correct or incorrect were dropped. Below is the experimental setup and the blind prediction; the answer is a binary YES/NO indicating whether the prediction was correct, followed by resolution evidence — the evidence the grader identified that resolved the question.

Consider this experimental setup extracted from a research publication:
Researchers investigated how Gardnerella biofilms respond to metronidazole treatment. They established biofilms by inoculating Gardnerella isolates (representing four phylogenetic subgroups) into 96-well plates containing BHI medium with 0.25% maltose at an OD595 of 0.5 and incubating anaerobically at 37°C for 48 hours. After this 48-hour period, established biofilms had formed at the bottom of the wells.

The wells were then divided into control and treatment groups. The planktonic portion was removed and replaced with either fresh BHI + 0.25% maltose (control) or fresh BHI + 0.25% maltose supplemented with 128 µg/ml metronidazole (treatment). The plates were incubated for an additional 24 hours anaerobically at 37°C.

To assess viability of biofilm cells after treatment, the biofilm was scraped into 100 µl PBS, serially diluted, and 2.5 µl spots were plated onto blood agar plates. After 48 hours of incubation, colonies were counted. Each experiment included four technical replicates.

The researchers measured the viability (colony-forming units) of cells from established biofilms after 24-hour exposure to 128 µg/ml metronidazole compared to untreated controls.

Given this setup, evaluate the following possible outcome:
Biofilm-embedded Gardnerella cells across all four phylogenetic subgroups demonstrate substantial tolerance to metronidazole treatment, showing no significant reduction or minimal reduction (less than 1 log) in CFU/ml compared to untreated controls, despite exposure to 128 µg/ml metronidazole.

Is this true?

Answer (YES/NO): NO